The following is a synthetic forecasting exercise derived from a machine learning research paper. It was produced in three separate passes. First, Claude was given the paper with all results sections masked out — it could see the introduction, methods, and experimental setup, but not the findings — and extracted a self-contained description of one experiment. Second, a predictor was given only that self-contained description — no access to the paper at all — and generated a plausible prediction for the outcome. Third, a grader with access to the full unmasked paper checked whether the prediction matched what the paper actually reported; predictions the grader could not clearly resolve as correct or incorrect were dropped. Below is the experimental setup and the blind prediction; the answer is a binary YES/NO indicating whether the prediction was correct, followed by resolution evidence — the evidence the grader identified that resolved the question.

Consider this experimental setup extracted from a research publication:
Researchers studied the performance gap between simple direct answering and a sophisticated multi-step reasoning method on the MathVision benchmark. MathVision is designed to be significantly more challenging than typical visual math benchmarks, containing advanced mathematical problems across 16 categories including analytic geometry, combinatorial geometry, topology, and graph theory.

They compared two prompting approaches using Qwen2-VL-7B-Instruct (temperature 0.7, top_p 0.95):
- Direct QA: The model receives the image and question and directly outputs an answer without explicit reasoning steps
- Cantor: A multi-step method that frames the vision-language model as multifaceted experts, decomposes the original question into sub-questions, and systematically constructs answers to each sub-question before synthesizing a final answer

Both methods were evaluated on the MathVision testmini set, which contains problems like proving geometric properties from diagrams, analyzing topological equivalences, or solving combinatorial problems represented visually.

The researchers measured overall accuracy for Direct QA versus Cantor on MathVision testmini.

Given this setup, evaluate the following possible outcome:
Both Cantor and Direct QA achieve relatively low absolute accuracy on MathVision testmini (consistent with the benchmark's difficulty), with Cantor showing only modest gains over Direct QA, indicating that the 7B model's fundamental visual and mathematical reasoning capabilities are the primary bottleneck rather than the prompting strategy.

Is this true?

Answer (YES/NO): NO